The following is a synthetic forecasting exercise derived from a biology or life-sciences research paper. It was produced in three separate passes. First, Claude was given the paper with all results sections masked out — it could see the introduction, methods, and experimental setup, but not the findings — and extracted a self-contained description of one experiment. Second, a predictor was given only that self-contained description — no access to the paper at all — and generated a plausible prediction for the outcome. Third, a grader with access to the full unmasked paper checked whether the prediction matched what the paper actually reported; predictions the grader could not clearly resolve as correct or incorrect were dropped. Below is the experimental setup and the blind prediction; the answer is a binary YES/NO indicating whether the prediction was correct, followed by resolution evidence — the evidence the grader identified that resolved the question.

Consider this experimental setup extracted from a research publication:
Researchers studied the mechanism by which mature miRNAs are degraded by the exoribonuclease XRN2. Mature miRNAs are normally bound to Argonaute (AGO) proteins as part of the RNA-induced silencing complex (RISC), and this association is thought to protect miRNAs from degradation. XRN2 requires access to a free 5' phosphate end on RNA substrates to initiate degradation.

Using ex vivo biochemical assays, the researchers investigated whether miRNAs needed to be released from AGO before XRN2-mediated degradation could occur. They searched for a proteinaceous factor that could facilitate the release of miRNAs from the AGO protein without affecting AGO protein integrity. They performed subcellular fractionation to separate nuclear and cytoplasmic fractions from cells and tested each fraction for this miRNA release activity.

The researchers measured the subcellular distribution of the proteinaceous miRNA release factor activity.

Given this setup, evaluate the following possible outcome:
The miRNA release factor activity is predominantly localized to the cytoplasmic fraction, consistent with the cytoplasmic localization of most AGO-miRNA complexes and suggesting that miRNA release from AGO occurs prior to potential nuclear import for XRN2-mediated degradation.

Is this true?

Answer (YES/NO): NO